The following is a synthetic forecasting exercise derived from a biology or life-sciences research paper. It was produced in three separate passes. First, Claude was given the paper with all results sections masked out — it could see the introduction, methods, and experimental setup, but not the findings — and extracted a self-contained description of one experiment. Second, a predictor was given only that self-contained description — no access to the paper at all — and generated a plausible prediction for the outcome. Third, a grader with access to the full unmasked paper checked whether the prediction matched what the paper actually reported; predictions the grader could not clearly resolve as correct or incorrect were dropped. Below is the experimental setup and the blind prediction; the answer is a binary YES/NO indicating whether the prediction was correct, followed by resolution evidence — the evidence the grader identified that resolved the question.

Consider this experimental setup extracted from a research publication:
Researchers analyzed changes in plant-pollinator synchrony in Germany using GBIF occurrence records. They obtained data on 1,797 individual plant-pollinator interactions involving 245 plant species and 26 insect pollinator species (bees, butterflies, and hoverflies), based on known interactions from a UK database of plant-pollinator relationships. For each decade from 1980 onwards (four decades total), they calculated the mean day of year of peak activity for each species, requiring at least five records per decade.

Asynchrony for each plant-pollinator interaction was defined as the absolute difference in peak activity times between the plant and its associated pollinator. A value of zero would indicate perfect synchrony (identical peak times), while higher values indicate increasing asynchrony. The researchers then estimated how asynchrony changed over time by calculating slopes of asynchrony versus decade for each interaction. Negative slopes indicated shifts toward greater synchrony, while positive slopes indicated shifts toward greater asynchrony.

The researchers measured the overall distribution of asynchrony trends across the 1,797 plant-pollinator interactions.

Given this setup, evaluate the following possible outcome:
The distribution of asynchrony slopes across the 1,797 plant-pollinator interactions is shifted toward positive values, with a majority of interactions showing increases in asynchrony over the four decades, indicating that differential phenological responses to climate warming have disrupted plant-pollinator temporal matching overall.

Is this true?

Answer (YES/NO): NO